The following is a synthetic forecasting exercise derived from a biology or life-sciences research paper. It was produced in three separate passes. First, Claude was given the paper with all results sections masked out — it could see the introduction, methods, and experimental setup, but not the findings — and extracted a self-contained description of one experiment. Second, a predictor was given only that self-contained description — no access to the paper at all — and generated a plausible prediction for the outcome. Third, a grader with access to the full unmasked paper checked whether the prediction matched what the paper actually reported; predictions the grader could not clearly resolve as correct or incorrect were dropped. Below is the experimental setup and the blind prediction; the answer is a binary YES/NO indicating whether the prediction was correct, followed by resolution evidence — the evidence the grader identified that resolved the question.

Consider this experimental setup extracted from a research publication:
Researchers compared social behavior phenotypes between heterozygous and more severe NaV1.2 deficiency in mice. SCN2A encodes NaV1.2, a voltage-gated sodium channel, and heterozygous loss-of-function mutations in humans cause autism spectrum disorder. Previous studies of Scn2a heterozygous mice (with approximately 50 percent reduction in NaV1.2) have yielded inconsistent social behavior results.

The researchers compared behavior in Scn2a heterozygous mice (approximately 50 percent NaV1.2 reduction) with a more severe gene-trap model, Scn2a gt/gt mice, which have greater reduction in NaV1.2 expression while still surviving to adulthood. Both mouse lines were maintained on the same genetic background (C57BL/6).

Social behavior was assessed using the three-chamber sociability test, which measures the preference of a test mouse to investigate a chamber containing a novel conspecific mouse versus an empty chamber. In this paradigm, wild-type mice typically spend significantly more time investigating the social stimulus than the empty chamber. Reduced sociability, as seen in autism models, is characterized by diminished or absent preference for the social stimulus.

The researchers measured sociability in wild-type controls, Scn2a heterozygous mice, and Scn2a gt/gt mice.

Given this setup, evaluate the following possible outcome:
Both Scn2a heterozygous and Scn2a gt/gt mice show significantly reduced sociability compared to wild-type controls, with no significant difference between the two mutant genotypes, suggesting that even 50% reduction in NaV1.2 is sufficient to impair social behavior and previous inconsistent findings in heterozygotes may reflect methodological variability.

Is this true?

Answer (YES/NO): NO